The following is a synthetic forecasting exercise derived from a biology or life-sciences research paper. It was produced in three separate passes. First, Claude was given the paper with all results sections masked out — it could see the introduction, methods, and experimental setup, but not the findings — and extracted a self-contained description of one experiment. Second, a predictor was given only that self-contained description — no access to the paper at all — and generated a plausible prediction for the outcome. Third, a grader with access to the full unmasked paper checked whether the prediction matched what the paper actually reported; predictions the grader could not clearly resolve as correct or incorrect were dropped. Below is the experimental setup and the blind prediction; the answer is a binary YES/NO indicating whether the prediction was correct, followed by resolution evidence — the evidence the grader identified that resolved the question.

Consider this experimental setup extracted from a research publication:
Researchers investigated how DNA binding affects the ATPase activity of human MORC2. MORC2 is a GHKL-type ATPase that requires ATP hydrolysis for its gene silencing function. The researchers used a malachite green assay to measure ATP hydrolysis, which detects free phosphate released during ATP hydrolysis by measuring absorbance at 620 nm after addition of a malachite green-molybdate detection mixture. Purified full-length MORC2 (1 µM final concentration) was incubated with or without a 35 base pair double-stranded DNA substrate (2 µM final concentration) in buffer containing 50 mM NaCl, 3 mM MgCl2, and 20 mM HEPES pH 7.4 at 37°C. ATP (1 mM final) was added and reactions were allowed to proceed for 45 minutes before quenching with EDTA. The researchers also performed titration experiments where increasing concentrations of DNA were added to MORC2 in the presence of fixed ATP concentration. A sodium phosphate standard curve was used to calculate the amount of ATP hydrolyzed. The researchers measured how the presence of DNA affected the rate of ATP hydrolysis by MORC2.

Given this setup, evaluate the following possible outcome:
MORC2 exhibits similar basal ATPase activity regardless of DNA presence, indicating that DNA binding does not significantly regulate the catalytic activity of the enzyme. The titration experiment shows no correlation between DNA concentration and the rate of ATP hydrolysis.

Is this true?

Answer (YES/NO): NO